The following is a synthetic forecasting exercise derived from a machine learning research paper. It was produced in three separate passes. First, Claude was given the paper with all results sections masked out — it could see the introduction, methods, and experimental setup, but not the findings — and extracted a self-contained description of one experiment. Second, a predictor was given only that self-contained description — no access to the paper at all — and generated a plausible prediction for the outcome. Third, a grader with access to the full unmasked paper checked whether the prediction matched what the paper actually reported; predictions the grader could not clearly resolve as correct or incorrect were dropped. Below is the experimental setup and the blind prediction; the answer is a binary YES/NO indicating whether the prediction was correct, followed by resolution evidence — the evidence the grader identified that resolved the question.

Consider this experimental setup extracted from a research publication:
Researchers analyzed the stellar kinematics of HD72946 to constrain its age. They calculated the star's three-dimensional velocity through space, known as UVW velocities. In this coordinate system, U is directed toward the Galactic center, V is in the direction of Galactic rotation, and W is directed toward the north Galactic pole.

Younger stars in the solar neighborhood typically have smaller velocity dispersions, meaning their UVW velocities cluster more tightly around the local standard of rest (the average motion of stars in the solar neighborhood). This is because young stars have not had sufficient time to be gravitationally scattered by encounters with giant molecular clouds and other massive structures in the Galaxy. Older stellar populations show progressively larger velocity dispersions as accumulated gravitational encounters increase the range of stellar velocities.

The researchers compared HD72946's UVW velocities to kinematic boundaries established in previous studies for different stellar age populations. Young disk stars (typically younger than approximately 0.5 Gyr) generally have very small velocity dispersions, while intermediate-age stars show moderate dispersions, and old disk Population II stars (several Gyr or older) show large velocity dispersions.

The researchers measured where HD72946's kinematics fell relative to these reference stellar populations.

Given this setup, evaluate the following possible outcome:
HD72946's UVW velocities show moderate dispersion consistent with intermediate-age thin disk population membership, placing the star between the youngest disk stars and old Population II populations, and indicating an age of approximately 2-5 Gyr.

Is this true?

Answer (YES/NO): NO